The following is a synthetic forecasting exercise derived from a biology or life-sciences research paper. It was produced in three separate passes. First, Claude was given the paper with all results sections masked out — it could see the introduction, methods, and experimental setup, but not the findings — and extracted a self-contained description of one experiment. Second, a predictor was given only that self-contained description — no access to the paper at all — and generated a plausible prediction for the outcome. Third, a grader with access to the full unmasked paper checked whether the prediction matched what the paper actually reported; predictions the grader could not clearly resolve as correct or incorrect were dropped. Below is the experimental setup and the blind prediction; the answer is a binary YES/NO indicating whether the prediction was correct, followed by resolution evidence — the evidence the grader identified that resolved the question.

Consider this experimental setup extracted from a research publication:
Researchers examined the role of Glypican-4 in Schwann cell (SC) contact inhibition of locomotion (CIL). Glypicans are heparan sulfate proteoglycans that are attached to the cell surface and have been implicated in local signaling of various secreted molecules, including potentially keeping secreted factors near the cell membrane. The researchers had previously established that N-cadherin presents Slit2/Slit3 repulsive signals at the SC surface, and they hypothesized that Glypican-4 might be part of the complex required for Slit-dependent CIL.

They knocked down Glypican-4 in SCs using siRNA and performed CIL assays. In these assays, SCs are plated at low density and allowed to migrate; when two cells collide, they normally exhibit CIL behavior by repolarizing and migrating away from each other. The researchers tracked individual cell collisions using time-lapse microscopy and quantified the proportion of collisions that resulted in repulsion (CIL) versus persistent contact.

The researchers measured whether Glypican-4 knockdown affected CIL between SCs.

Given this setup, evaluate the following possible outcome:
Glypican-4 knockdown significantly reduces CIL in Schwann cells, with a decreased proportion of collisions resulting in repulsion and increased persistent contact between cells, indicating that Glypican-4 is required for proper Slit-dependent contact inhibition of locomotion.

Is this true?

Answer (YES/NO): YES